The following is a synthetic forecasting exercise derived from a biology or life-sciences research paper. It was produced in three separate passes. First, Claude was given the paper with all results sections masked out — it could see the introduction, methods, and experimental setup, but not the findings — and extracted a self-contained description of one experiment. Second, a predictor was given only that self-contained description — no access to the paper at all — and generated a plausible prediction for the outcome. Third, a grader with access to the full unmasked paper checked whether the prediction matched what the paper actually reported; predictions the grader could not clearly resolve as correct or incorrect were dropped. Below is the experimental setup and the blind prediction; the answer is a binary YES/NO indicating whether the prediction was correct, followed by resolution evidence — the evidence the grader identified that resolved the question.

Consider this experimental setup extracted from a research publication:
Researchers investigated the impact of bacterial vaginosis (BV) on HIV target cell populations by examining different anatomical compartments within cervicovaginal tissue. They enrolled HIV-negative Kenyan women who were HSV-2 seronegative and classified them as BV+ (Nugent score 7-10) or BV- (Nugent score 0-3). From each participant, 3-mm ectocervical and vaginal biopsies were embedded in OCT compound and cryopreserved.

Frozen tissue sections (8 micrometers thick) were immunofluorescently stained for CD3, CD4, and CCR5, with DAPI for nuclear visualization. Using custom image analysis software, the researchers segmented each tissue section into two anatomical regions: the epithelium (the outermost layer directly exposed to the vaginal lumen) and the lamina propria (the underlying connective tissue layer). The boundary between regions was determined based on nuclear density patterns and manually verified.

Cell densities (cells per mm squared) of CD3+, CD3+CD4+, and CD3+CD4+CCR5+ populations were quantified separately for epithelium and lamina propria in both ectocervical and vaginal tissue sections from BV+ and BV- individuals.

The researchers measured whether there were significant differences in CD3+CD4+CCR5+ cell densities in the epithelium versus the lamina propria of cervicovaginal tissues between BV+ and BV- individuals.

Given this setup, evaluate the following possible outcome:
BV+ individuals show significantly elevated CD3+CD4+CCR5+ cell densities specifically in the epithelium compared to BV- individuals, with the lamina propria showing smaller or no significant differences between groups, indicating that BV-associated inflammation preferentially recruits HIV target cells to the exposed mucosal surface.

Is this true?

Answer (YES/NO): NO